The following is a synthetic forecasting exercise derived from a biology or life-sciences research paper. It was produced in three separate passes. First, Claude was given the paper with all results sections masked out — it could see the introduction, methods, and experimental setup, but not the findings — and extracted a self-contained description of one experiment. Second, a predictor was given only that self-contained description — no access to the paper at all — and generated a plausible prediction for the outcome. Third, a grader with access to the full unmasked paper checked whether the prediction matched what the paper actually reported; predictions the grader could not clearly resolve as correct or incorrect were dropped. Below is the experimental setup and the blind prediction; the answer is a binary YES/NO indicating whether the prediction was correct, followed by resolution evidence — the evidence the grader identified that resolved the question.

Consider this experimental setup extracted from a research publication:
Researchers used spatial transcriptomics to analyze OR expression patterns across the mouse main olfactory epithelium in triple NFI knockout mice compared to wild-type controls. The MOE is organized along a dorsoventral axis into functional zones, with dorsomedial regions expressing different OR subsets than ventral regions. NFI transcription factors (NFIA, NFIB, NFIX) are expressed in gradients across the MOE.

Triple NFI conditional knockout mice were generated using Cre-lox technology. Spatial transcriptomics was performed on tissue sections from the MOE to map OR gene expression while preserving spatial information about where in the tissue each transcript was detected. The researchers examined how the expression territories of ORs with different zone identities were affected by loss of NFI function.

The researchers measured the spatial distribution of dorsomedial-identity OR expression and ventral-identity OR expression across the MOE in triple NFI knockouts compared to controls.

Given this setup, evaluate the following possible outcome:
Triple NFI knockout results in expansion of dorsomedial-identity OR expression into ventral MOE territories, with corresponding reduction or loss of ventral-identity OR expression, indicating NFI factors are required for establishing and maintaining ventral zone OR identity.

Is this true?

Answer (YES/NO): YES